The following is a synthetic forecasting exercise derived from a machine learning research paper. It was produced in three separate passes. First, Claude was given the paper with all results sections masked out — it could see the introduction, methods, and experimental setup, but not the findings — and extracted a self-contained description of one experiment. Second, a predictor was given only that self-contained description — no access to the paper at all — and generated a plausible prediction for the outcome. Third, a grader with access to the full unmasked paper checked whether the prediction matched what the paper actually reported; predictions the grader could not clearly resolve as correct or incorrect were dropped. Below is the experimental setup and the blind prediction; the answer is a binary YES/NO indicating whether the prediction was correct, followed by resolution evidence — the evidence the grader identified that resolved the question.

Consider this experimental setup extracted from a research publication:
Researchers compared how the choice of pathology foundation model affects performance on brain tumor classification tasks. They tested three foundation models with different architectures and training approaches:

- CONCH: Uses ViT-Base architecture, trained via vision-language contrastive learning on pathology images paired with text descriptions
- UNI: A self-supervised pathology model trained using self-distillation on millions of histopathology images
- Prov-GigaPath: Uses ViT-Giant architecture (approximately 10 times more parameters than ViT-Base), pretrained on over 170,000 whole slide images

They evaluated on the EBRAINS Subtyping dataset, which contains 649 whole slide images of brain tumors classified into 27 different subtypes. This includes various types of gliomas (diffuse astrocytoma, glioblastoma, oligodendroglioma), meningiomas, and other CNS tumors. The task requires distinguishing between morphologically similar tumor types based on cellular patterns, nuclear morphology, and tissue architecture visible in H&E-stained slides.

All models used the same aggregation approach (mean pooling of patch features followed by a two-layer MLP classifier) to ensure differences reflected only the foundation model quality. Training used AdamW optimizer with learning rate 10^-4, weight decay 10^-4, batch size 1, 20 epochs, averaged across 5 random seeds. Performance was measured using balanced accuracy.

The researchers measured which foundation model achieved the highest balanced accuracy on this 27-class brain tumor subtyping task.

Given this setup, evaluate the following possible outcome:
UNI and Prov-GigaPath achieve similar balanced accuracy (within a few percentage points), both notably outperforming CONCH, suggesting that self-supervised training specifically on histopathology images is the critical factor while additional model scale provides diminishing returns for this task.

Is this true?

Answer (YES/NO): YES